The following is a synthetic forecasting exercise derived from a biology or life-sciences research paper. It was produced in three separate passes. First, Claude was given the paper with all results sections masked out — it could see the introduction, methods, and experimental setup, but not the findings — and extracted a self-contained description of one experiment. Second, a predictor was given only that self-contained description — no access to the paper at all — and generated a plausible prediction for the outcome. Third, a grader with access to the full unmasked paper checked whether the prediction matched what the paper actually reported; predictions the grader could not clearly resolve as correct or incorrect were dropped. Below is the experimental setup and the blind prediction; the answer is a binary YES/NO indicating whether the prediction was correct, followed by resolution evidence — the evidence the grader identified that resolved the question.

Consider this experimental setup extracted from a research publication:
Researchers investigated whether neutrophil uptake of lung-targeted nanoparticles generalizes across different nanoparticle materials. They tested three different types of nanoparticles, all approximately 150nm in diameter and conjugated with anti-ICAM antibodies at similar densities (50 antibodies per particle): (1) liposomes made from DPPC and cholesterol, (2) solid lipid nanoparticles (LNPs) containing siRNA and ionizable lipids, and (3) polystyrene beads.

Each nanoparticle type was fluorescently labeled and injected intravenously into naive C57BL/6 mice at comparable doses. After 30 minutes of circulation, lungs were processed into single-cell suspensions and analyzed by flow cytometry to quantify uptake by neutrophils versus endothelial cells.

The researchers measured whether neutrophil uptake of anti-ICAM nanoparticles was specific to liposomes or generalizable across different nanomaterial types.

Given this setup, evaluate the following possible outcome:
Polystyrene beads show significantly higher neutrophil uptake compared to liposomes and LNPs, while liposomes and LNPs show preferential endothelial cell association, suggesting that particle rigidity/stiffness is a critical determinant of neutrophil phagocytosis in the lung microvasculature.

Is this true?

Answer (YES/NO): NO